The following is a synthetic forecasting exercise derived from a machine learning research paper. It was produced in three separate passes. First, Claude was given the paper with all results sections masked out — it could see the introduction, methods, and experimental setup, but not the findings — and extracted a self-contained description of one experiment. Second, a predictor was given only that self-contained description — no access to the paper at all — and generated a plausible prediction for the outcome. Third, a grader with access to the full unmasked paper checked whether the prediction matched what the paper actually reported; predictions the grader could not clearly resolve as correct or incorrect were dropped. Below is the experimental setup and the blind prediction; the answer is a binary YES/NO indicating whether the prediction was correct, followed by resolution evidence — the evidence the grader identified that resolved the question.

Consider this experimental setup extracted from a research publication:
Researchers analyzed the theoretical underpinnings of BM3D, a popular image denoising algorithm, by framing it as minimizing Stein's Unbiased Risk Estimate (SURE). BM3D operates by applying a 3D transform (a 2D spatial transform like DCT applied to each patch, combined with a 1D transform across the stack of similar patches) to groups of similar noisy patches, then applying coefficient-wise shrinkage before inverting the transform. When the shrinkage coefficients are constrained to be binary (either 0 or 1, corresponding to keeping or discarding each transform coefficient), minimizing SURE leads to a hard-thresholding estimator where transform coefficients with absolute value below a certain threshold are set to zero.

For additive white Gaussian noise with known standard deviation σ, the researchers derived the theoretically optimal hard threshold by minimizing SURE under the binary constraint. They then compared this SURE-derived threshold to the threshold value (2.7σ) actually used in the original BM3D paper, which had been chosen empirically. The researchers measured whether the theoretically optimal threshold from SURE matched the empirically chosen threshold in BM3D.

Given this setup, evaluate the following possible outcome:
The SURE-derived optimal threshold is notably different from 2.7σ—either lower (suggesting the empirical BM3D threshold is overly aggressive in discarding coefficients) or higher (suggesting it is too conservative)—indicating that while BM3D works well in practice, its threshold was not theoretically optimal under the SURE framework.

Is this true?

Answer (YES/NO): YES